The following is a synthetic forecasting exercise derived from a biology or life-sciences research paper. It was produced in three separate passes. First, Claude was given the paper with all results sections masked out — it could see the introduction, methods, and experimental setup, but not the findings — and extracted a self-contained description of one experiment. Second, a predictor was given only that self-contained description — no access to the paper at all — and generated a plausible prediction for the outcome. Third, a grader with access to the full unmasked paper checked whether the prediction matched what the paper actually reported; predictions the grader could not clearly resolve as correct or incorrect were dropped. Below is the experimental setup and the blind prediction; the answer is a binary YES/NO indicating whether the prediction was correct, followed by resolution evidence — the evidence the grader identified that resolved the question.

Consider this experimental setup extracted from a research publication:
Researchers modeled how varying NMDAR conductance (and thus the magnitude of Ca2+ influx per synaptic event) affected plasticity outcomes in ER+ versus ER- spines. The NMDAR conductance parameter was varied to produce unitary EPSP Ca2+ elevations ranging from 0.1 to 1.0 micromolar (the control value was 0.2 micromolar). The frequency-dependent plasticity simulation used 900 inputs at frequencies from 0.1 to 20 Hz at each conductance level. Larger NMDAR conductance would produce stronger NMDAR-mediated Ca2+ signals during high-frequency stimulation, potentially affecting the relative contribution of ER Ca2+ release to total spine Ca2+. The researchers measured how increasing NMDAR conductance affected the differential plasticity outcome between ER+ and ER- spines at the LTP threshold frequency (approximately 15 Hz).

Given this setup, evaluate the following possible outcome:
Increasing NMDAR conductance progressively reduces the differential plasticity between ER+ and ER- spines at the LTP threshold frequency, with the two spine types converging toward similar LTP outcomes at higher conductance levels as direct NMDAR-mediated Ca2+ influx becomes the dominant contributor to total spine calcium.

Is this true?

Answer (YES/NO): YES